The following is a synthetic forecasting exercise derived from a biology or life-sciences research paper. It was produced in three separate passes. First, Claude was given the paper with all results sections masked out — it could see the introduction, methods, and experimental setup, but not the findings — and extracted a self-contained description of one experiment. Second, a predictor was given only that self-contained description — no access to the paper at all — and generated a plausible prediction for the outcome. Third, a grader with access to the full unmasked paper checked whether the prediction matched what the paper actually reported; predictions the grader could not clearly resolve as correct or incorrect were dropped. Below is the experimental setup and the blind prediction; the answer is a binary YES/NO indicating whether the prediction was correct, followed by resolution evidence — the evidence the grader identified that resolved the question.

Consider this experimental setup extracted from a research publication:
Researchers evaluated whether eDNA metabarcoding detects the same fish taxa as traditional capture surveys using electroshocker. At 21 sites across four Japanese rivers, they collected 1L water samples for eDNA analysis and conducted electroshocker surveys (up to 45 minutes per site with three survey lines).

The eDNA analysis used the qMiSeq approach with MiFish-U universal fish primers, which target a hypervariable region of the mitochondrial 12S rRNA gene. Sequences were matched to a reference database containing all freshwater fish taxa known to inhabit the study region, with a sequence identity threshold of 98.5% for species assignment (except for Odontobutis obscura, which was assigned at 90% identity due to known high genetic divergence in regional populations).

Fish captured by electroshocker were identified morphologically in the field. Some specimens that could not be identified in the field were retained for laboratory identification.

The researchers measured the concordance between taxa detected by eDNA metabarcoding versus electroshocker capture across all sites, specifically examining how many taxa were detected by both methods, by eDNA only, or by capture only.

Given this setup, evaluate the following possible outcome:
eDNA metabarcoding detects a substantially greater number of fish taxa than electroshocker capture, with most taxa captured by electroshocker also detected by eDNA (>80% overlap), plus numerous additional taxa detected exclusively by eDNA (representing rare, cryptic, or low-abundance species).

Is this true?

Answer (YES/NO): YES